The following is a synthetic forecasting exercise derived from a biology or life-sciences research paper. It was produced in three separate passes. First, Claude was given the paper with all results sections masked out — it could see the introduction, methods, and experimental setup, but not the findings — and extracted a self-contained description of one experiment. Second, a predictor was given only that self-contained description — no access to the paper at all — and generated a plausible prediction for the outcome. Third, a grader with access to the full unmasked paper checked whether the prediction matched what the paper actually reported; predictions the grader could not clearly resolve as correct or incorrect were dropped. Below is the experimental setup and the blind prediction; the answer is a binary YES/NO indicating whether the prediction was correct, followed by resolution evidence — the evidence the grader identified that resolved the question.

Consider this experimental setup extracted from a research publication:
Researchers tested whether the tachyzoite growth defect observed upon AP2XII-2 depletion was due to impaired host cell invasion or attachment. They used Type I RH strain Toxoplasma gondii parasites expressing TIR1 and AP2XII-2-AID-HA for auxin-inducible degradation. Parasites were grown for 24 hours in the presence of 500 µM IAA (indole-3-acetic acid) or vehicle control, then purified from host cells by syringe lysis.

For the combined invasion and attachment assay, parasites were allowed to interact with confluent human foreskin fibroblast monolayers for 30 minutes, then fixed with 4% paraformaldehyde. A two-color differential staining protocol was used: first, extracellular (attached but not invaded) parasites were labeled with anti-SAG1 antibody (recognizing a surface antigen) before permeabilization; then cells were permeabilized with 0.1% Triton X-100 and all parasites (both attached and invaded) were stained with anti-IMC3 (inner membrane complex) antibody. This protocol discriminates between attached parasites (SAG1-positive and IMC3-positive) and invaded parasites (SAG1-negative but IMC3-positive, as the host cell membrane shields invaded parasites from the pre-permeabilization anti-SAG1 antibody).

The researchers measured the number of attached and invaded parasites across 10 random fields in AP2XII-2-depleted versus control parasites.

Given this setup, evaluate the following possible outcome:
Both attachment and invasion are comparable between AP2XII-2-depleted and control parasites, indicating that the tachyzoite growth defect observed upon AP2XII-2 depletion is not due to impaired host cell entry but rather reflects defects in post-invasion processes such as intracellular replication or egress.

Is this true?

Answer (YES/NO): YES